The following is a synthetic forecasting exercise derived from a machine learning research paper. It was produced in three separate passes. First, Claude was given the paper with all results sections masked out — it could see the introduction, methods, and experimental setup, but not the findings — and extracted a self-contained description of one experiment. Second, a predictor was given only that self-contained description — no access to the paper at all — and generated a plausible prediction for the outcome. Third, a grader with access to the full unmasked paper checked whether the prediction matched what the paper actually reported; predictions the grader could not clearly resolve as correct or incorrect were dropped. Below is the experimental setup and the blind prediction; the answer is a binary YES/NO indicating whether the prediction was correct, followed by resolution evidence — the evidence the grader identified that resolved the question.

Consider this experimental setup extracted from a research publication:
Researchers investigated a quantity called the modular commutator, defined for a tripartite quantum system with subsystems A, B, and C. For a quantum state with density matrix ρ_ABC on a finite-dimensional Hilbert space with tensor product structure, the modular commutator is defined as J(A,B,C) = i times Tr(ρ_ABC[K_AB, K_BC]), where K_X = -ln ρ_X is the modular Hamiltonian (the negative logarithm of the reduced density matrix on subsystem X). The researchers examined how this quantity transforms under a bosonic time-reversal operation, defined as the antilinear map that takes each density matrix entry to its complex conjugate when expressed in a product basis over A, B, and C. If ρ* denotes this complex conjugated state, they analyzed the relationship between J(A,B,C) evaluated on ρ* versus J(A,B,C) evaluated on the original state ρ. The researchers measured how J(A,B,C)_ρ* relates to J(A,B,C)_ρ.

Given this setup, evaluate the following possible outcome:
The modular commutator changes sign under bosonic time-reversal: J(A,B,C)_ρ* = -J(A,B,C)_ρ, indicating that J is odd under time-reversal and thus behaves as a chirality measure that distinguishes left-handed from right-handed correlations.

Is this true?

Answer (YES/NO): YES